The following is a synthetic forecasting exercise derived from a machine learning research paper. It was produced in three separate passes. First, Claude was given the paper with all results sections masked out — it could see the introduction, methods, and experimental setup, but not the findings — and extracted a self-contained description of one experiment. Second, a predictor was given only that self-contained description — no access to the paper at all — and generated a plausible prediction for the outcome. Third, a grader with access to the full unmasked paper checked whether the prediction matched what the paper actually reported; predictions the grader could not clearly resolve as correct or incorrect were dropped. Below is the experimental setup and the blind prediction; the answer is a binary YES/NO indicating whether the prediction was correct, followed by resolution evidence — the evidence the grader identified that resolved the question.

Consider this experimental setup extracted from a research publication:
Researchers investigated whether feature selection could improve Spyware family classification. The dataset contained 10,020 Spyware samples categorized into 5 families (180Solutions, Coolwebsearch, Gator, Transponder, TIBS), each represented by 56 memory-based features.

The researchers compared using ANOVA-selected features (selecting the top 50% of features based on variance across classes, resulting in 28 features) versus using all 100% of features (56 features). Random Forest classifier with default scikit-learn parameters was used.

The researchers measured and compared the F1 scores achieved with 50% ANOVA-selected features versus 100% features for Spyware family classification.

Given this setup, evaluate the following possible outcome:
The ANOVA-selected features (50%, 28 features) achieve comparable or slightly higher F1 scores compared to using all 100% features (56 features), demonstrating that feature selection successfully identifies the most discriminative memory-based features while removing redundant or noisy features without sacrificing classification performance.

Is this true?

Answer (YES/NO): YES